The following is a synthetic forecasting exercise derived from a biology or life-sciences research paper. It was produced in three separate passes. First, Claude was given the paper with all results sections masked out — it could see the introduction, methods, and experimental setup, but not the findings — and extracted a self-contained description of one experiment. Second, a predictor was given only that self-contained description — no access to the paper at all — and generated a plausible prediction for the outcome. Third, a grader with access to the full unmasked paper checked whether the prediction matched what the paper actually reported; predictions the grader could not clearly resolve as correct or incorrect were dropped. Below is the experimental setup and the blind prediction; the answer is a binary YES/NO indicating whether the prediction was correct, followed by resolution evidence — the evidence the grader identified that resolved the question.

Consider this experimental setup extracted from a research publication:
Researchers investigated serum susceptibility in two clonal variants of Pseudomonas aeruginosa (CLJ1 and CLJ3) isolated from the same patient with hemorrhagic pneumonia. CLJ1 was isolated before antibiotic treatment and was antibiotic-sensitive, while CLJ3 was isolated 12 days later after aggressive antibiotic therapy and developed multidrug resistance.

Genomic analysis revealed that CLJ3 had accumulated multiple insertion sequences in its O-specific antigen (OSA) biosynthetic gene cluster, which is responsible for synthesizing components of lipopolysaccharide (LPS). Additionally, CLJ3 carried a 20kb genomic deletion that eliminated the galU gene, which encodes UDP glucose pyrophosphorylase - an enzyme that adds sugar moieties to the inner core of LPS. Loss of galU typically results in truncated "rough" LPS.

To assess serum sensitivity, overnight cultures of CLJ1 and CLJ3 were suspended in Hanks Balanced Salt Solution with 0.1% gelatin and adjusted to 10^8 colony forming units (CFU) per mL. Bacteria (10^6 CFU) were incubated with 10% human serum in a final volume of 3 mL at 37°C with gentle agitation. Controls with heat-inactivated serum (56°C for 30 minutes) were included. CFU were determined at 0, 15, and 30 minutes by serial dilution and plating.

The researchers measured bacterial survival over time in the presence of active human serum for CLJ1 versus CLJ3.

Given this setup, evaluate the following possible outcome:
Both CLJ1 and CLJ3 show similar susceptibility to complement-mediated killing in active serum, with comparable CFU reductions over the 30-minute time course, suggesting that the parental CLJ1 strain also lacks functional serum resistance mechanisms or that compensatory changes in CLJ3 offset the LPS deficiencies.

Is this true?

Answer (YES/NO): NO